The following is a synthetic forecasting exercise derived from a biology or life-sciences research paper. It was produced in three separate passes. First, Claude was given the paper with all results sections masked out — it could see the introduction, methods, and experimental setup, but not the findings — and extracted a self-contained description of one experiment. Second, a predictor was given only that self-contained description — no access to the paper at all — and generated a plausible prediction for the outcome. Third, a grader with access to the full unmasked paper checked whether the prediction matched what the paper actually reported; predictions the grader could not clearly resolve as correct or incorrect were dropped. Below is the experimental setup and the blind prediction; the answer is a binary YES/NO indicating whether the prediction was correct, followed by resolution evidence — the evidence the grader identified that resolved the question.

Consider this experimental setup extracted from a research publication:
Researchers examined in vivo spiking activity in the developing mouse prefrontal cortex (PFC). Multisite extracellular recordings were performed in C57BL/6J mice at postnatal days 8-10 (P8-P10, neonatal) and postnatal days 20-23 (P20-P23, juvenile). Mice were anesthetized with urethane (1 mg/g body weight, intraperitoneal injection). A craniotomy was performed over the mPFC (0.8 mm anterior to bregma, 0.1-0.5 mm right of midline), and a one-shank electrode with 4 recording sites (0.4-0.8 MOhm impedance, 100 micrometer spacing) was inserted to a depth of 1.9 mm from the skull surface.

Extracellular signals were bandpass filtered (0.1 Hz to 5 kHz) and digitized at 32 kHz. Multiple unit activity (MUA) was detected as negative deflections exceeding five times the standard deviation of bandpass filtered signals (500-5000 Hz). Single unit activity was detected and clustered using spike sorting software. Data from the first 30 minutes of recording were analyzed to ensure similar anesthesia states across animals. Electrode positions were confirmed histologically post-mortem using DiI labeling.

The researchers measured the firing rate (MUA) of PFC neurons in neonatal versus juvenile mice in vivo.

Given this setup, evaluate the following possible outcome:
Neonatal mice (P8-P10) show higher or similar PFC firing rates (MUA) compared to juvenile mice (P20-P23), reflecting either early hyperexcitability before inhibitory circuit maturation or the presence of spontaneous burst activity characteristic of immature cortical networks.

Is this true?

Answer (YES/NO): NO